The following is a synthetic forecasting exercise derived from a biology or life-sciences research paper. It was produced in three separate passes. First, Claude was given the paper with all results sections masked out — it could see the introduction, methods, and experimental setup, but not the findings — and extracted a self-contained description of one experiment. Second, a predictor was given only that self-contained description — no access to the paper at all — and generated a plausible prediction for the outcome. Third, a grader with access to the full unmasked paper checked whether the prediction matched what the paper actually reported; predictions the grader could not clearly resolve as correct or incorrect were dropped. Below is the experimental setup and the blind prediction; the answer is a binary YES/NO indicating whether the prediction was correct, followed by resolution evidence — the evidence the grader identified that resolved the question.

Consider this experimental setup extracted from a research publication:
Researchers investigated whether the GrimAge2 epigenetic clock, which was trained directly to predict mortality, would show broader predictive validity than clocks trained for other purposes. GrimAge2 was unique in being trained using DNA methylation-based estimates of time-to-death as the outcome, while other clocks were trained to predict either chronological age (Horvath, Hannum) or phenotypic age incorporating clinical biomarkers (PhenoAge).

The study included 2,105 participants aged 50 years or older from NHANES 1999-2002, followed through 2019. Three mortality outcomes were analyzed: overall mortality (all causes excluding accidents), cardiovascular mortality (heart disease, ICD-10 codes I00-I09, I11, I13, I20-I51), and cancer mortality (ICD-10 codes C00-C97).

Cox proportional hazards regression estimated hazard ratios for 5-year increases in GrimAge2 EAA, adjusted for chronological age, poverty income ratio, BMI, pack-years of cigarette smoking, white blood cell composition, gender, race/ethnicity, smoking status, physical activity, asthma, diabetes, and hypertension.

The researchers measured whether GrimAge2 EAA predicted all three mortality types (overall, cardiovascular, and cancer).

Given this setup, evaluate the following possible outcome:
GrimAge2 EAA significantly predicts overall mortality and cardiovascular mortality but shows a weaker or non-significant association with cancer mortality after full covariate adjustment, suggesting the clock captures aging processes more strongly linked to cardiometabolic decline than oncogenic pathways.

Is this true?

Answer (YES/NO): YES